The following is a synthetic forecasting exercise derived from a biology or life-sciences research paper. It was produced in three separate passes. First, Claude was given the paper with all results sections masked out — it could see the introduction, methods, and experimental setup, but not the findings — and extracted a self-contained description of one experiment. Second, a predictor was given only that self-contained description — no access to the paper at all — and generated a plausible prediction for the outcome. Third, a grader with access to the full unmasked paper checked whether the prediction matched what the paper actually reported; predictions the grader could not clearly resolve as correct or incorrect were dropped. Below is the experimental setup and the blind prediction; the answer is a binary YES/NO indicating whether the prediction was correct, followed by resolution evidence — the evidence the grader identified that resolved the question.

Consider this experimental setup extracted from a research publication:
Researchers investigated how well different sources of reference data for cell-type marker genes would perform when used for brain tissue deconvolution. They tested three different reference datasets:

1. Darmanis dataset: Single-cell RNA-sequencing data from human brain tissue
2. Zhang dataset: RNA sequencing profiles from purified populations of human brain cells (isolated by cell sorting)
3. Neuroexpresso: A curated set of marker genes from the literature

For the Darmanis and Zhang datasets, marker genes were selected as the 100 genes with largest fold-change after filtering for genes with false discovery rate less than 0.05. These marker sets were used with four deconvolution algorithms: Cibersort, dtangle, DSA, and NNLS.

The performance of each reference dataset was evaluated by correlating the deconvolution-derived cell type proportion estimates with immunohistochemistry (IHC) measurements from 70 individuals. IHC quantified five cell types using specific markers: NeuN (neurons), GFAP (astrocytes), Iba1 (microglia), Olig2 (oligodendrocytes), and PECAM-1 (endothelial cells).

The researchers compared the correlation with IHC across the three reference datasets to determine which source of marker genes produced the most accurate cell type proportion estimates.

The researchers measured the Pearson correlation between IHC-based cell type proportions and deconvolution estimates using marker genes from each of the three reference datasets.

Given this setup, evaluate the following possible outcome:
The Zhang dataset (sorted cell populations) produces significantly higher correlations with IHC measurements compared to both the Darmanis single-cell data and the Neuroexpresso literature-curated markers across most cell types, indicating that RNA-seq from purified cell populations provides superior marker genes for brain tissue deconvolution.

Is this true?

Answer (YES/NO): NO